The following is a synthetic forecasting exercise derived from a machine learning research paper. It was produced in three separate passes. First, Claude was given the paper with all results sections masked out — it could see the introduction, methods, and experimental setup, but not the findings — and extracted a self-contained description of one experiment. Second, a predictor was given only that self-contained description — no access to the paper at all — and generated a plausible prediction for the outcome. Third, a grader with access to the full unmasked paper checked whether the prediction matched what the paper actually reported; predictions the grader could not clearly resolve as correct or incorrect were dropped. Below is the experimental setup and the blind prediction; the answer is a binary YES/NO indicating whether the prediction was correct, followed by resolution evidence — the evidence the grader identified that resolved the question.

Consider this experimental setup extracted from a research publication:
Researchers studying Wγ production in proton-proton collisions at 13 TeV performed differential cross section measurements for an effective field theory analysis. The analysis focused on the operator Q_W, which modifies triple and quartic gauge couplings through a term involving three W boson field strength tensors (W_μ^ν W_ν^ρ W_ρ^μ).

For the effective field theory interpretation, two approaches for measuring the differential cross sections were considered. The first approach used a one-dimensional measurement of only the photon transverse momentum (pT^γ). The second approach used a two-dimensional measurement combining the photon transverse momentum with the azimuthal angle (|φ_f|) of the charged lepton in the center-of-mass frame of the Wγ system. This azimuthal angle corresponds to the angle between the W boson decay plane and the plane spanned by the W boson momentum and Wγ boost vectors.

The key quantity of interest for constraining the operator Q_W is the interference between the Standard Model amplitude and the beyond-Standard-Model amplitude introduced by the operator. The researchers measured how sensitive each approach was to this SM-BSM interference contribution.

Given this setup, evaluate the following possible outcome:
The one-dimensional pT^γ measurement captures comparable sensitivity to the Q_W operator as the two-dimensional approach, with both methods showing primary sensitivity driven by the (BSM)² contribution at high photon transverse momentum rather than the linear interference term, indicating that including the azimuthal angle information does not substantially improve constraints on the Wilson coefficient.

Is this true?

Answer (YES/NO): NO